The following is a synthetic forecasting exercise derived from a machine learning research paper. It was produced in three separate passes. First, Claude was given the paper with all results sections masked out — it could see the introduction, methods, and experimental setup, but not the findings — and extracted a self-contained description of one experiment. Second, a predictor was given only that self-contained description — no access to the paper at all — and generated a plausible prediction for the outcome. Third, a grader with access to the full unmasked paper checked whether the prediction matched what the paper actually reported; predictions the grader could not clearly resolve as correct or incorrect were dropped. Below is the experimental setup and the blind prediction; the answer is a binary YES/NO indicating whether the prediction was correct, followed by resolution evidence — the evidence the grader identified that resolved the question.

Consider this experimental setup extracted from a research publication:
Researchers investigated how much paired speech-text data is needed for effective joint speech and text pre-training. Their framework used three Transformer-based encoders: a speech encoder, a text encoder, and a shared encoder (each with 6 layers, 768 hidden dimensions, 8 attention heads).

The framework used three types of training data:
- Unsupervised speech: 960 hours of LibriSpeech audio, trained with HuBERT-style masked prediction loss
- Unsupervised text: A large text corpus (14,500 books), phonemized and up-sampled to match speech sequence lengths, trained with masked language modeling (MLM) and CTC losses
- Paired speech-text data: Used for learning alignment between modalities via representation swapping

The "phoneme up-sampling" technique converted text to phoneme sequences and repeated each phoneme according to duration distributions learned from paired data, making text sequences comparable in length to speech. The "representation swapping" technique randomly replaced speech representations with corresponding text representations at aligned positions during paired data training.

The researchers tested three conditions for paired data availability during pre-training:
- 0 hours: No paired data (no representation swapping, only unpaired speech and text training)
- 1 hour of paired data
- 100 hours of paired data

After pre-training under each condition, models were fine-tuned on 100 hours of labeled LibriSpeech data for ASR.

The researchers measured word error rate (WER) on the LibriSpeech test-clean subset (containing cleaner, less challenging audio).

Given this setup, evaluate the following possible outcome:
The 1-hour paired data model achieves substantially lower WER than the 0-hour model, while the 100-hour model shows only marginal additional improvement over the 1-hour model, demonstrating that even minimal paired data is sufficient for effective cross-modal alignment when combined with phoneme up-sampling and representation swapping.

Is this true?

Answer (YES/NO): YES